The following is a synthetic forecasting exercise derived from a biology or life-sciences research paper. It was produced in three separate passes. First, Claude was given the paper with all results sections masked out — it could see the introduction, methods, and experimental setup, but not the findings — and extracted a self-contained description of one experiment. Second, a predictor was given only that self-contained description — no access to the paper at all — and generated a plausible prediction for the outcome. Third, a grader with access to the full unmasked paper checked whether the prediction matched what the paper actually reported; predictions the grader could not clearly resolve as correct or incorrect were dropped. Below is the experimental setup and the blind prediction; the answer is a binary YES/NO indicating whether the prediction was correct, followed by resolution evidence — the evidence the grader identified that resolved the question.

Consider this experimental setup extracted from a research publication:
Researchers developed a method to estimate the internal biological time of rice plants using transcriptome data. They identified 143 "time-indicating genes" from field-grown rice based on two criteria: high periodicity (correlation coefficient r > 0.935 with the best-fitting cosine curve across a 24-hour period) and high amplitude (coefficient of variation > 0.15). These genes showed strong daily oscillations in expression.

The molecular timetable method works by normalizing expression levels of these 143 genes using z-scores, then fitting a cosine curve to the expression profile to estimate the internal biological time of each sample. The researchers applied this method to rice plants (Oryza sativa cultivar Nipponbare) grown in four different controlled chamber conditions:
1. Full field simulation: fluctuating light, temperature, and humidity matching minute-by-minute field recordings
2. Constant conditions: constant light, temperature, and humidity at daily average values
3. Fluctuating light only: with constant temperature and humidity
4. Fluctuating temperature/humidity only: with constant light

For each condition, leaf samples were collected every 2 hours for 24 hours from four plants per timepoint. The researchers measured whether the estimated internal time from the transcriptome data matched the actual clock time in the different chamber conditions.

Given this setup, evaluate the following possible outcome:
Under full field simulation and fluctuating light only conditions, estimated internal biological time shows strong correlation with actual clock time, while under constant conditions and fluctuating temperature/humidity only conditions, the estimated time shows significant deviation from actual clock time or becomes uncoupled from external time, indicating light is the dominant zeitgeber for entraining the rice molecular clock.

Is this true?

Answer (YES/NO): NO